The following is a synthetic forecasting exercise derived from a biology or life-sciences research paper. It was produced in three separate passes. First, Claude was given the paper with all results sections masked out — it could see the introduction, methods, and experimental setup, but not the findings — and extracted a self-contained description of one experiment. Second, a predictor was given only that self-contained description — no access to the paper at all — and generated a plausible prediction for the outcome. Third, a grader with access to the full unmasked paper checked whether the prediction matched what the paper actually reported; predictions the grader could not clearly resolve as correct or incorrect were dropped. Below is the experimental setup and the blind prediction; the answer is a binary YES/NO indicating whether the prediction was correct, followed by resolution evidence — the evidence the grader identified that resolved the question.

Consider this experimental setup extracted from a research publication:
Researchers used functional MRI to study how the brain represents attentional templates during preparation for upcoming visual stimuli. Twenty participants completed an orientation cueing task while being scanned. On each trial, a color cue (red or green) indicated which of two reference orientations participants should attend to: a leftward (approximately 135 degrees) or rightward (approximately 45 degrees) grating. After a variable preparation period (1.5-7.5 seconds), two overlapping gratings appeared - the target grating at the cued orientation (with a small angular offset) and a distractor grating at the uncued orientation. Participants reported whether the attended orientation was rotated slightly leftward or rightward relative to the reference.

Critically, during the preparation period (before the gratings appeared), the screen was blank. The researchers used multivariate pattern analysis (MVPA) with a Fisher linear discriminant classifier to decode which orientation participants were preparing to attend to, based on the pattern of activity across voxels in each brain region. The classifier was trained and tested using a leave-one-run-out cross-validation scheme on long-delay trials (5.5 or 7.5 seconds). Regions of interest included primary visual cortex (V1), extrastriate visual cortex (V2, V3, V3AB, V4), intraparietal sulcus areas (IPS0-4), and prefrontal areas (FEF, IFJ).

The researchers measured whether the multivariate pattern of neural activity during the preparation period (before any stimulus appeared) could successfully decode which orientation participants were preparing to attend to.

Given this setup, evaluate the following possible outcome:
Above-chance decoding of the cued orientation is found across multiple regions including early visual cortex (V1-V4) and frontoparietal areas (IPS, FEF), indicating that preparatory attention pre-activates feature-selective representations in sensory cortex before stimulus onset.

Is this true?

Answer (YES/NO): YES